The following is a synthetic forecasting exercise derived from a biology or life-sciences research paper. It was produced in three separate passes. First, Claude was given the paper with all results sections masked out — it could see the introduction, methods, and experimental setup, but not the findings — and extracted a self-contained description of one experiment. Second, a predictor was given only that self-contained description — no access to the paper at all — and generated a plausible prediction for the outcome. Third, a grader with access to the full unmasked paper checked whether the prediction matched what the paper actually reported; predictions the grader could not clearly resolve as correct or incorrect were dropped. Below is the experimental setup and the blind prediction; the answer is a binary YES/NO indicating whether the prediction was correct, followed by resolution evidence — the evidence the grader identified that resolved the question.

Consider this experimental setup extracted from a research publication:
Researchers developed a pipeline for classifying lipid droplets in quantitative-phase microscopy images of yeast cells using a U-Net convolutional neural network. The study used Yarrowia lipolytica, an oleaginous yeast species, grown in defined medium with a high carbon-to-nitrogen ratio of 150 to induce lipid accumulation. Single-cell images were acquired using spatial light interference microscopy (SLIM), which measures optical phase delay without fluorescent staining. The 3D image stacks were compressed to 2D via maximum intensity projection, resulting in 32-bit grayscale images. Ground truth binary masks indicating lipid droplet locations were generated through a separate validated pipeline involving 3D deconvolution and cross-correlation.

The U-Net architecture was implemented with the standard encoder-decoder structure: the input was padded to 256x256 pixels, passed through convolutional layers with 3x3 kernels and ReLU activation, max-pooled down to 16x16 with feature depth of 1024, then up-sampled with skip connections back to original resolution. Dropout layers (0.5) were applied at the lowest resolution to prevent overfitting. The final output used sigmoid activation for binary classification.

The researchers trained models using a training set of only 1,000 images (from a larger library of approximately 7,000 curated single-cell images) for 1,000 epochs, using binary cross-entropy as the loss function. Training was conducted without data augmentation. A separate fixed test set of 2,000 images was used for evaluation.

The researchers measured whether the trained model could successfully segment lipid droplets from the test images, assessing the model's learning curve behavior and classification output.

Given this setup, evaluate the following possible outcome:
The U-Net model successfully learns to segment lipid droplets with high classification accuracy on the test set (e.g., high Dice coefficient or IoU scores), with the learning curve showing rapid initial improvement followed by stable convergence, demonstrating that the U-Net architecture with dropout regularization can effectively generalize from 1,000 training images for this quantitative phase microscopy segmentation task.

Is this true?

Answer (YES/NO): NO